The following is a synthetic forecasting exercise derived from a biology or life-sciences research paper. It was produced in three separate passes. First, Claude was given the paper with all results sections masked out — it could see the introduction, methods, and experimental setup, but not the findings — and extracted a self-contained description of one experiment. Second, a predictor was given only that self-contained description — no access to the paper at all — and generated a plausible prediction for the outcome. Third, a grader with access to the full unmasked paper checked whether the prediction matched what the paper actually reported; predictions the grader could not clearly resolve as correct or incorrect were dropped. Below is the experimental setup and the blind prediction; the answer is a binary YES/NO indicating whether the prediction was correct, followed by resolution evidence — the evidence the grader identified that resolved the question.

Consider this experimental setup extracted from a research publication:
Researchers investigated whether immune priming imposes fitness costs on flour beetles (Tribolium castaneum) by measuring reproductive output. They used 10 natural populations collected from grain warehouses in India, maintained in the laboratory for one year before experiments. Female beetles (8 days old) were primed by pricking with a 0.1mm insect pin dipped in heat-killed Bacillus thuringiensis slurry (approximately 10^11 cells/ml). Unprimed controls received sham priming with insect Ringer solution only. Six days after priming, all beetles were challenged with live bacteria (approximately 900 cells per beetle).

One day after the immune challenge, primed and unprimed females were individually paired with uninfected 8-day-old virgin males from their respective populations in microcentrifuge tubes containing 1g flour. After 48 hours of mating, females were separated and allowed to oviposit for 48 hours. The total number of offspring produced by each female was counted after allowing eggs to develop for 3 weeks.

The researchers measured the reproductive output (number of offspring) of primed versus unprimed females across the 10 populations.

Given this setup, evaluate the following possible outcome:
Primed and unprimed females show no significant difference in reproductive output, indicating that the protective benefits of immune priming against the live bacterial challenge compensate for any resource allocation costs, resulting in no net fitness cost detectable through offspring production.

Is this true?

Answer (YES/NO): NO